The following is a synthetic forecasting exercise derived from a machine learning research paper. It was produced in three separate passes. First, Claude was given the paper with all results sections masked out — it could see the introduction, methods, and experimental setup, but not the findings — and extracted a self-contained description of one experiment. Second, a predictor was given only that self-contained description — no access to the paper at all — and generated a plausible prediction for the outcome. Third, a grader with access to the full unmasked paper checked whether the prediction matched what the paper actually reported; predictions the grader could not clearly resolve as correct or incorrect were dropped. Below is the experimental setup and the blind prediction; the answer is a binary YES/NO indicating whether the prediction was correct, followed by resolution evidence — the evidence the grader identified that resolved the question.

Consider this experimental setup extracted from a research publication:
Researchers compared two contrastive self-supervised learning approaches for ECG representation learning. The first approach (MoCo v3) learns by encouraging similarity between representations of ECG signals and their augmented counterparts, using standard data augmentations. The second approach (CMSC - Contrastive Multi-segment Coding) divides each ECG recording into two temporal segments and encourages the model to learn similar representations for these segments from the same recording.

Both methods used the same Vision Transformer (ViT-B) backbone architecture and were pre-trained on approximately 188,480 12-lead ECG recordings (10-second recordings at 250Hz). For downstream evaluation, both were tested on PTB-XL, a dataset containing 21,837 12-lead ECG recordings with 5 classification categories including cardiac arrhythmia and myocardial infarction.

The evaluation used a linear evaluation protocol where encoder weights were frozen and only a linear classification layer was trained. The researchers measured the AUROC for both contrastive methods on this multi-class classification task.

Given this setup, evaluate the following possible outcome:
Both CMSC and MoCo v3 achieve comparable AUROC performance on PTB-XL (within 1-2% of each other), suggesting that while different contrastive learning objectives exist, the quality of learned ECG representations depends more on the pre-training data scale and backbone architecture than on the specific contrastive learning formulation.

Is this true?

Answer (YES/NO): NO